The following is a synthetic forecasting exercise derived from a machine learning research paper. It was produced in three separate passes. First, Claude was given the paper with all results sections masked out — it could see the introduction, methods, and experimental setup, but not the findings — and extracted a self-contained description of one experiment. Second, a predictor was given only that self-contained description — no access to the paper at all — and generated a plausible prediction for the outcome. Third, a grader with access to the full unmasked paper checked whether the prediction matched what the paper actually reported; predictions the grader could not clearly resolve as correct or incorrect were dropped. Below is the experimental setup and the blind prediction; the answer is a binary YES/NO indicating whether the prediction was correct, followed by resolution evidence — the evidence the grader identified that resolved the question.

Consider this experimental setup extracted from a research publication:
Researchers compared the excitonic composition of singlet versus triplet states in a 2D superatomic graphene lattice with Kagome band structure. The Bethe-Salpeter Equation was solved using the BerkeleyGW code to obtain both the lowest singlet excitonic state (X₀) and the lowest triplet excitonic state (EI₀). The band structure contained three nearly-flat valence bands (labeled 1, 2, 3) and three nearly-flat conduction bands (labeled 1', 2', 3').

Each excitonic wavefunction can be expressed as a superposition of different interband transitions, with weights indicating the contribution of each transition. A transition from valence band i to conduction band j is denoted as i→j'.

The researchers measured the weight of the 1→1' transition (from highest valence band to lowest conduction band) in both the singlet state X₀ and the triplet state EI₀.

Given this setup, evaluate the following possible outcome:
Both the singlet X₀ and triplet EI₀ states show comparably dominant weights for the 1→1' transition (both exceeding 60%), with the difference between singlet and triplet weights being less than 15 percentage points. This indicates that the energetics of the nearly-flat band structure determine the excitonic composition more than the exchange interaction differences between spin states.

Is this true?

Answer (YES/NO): NO